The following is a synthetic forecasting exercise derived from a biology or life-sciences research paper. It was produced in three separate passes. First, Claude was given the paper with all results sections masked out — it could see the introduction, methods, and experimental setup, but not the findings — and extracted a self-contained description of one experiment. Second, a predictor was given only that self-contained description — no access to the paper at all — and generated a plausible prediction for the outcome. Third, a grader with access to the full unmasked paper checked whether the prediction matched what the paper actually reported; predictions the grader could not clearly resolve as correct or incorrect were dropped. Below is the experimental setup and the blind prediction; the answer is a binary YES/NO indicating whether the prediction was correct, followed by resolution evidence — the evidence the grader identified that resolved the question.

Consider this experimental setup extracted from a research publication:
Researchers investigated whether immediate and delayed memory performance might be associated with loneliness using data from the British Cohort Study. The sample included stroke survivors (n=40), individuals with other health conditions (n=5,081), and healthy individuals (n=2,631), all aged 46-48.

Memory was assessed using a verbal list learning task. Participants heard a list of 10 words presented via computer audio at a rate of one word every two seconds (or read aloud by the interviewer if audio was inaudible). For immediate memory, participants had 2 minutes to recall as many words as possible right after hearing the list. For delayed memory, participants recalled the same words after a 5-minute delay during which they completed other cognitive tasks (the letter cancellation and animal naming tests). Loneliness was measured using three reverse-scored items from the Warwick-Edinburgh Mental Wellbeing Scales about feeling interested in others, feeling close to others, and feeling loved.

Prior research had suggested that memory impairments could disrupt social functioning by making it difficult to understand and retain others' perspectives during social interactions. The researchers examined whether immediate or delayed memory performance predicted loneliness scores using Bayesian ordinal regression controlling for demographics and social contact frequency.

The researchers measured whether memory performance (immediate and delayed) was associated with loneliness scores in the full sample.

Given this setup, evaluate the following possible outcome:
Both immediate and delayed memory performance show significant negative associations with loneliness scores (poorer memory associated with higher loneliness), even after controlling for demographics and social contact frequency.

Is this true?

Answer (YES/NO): NO